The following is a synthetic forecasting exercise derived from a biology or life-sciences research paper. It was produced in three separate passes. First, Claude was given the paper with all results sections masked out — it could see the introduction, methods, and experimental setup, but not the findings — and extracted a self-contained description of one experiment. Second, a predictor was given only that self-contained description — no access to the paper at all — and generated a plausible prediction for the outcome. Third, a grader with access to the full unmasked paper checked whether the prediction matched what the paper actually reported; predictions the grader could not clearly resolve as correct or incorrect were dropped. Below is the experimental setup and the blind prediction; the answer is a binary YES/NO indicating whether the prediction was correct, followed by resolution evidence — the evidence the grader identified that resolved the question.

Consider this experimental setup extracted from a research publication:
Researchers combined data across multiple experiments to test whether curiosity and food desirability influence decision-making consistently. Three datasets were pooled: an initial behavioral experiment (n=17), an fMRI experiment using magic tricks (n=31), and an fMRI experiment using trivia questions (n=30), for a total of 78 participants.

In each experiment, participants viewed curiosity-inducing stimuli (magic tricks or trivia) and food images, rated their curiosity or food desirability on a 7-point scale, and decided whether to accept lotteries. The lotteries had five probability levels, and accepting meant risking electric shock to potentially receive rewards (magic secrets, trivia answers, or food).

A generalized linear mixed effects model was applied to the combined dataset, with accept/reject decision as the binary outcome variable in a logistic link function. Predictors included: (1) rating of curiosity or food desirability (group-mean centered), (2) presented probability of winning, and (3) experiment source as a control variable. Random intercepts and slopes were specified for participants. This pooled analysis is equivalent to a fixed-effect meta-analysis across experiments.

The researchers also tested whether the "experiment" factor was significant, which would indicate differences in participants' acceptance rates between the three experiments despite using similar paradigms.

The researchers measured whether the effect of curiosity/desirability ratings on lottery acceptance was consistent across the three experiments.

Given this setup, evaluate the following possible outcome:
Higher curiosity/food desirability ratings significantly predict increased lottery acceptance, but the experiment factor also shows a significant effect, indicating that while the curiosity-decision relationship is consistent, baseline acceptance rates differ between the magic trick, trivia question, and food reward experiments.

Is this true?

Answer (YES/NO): NO